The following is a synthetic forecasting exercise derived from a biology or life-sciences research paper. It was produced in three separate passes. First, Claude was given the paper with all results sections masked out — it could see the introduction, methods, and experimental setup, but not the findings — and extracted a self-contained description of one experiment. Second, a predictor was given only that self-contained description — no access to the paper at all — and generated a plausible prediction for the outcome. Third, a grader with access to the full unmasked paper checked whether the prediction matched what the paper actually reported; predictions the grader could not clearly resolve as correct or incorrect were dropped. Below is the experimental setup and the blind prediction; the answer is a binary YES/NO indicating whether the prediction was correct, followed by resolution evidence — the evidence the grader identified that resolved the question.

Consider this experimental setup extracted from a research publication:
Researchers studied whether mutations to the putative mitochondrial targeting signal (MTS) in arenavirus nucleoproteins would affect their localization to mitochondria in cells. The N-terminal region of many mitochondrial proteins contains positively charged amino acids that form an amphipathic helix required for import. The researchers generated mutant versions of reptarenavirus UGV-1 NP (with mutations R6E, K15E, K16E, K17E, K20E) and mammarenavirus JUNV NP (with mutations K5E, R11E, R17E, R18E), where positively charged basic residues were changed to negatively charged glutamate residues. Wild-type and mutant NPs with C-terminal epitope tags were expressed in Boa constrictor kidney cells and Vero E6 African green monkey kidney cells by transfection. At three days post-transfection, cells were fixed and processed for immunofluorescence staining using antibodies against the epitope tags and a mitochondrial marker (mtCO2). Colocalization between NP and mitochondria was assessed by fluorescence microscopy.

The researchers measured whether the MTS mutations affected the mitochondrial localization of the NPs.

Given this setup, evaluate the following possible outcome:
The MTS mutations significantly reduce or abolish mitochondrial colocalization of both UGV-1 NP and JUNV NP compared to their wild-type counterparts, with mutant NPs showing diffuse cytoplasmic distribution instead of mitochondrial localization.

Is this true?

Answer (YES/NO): NO